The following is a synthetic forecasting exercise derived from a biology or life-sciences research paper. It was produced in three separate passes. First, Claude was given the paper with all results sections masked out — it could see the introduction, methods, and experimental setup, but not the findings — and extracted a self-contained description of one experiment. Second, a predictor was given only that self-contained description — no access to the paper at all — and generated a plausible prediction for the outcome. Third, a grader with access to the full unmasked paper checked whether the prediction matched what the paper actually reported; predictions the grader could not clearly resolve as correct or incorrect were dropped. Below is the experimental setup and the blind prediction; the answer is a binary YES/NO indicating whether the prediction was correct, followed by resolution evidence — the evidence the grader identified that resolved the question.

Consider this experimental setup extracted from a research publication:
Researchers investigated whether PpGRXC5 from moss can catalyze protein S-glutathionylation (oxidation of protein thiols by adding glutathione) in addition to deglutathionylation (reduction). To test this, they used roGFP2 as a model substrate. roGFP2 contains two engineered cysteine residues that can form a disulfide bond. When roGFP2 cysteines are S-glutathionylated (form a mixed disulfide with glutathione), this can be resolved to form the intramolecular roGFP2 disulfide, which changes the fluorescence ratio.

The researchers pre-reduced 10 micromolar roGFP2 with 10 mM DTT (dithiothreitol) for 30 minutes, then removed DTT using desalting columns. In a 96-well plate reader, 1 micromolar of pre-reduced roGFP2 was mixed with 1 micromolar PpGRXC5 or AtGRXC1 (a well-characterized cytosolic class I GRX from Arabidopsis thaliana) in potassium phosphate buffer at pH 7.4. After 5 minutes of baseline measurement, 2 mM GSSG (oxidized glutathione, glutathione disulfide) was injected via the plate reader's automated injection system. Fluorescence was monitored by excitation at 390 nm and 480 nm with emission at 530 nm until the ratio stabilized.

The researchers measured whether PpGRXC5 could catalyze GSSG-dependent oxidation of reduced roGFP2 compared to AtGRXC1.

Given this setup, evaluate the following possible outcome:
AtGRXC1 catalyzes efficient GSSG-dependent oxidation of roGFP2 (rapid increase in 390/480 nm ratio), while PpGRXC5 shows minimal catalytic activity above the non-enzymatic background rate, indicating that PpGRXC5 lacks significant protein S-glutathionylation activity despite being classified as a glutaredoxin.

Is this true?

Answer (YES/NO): NO